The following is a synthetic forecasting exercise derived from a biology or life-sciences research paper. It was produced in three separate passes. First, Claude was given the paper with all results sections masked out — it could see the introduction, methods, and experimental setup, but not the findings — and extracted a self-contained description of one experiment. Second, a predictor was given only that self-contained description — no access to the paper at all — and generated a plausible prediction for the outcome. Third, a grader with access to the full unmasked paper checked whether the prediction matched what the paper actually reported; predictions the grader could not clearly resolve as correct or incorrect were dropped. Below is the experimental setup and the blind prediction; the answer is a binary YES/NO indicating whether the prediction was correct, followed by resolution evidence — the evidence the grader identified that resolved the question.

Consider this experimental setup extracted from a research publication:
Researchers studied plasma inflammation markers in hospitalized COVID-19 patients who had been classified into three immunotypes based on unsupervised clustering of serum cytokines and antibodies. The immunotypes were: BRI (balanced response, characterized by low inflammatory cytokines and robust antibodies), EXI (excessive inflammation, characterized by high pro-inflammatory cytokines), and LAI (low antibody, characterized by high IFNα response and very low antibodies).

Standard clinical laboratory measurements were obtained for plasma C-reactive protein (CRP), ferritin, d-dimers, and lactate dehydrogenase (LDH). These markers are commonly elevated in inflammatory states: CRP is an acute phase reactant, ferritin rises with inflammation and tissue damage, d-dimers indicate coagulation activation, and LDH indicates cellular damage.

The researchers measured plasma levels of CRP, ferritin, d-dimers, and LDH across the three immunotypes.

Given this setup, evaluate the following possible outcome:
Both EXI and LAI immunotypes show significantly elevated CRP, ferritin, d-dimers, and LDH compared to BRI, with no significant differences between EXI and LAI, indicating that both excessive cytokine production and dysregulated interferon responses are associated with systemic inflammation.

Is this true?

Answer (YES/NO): NO